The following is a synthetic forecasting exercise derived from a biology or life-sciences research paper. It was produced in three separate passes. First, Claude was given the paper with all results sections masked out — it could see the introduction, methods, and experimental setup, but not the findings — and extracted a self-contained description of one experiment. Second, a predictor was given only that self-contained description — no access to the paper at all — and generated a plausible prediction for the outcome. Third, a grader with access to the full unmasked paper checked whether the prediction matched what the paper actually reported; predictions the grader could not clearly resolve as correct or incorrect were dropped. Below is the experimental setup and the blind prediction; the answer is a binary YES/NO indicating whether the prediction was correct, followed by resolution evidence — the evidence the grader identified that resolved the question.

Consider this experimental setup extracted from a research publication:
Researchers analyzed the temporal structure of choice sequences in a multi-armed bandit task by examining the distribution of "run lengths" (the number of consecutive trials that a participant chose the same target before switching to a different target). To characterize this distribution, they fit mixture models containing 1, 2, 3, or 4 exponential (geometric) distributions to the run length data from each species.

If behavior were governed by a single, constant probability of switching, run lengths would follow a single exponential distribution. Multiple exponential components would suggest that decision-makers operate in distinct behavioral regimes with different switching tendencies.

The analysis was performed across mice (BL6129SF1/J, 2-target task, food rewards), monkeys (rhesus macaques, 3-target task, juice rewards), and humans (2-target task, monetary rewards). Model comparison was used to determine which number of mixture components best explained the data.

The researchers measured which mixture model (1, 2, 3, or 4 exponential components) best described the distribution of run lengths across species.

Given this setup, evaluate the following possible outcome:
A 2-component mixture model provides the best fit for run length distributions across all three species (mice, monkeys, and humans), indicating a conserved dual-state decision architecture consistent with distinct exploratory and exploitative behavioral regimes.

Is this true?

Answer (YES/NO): YES